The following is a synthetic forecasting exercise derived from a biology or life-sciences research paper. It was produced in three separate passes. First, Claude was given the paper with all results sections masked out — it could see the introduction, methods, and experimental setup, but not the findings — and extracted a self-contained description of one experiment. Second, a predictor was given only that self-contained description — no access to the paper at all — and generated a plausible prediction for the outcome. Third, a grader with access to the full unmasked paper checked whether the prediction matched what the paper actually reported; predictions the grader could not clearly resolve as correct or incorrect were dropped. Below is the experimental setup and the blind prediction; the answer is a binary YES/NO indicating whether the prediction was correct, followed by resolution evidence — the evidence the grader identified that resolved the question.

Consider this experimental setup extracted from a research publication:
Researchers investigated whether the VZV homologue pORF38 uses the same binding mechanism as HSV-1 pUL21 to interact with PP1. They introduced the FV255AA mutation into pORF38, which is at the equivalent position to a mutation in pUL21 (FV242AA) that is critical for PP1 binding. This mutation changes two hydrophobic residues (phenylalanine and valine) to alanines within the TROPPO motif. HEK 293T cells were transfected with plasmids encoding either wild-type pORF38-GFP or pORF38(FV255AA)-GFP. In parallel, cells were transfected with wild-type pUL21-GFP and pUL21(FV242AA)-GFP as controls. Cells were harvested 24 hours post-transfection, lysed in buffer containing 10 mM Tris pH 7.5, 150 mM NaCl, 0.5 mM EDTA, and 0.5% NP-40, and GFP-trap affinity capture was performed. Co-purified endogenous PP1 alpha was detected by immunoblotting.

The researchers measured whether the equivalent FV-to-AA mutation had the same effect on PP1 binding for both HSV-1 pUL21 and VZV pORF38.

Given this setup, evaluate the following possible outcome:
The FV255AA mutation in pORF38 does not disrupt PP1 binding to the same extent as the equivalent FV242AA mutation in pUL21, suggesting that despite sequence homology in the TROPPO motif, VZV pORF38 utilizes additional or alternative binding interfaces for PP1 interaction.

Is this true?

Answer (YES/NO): NO